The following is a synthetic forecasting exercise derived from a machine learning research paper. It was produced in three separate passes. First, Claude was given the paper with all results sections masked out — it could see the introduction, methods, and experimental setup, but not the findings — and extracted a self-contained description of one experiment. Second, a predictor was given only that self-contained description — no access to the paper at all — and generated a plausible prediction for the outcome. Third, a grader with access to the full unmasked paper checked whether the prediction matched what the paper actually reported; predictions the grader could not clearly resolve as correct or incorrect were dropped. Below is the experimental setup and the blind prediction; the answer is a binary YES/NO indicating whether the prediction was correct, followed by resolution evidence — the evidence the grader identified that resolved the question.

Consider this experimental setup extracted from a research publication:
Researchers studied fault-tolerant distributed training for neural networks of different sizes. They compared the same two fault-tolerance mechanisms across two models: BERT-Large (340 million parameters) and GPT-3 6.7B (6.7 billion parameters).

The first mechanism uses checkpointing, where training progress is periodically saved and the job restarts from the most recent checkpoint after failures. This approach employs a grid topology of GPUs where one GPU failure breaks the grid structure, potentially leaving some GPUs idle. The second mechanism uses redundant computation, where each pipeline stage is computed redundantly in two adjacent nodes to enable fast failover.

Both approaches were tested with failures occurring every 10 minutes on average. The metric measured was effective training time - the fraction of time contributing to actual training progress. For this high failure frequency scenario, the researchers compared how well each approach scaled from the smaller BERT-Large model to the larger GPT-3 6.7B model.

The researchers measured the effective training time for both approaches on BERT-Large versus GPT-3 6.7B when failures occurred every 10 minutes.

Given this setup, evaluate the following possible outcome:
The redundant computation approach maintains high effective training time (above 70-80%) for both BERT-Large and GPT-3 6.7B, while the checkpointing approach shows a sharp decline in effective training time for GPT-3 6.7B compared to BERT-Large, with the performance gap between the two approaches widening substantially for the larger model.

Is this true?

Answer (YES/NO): NO